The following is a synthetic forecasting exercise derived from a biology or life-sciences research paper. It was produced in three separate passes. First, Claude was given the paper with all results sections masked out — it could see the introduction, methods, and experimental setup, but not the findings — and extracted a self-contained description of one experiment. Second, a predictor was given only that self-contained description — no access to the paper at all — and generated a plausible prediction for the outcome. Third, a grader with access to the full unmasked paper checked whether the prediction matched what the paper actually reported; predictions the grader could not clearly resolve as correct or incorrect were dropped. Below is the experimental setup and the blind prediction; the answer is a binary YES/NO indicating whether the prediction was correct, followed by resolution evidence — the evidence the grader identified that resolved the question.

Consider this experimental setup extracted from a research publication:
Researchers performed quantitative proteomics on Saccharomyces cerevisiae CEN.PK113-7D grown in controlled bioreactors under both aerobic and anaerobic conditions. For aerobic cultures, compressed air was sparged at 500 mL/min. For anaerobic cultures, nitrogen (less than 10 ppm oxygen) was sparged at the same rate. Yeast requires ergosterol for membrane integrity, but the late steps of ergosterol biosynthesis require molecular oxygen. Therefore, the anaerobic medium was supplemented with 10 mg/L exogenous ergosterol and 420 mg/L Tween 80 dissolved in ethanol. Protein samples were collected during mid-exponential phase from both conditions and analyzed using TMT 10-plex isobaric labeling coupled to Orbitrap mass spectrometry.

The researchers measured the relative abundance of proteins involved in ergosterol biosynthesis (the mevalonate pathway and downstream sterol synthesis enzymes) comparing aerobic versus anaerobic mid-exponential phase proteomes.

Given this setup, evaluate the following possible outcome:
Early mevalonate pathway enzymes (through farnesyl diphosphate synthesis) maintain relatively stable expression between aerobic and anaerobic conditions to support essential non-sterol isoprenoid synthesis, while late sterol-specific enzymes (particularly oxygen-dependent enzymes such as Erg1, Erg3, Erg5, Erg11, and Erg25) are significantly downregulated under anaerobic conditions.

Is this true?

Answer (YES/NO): NO